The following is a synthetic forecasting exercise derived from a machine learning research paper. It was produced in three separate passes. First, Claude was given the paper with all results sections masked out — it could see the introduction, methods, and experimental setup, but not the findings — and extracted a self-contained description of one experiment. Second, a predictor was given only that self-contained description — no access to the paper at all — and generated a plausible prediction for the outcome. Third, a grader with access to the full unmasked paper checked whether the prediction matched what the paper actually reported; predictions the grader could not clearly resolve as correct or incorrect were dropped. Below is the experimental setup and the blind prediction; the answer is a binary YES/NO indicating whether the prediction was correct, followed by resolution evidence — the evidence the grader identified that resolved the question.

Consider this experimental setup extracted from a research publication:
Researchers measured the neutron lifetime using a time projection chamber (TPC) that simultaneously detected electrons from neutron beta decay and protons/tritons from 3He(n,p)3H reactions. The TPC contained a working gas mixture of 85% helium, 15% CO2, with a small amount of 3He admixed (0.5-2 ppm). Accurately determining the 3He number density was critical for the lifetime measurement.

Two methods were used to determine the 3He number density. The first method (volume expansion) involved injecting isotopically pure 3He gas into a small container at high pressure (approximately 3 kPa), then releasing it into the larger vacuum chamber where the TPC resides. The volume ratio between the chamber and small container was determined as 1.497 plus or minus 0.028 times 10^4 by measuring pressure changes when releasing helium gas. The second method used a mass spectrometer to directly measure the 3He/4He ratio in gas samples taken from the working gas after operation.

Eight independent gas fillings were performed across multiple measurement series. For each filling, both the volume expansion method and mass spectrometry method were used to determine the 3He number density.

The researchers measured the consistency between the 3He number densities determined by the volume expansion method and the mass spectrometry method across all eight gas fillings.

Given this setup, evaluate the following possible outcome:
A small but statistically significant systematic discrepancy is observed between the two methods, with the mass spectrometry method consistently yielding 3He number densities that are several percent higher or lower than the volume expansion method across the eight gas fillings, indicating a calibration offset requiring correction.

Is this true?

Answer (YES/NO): NO